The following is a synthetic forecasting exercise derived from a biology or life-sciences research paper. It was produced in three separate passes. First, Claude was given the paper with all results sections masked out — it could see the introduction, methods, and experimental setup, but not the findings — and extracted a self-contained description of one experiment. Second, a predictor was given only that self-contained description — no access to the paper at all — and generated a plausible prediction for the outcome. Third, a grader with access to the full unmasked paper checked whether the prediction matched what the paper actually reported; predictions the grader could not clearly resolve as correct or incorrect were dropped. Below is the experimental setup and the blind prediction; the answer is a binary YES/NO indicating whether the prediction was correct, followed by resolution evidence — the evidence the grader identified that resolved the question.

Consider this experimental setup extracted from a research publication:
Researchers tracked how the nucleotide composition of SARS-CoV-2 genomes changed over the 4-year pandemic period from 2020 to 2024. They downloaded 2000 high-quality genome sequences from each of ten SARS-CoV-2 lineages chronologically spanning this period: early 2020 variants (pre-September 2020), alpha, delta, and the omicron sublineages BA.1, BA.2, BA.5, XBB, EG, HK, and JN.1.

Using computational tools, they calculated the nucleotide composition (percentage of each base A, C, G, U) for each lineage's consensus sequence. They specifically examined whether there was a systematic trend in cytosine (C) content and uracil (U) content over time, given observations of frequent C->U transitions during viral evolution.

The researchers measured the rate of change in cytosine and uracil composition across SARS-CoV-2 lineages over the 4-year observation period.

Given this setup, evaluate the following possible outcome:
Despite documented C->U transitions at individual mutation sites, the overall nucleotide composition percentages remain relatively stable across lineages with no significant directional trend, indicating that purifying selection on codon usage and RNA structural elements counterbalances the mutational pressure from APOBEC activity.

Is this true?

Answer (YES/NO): NO